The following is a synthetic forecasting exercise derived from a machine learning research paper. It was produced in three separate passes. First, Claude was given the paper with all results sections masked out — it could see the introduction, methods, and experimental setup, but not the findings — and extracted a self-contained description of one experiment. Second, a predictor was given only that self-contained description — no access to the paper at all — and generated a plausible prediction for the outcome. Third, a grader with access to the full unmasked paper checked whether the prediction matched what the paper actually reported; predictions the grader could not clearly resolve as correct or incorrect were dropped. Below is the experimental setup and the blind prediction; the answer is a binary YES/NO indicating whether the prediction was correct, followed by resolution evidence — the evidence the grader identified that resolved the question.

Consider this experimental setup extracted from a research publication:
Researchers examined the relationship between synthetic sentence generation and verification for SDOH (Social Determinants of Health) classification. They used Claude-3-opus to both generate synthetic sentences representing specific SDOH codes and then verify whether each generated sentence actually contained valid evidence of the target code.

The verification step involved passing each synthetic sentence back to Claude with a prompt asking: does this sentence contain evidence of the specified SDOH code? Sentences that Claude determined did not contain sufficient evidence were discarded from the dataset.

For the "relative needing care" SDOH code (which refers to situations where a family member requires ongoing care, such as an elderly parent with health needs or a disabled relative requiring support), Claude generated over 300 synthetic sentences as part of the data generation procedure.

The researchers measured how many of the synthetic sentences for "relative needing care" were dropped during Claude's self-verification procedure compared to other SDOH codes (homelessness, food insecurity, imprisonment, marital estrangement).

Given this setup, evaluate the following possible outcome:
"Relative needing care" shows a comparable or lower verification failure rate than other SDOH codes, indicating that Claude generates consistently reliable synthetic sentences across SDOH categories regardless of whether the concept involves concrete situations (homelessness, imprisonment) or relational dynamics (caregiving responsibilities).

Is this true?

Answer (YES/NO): YES